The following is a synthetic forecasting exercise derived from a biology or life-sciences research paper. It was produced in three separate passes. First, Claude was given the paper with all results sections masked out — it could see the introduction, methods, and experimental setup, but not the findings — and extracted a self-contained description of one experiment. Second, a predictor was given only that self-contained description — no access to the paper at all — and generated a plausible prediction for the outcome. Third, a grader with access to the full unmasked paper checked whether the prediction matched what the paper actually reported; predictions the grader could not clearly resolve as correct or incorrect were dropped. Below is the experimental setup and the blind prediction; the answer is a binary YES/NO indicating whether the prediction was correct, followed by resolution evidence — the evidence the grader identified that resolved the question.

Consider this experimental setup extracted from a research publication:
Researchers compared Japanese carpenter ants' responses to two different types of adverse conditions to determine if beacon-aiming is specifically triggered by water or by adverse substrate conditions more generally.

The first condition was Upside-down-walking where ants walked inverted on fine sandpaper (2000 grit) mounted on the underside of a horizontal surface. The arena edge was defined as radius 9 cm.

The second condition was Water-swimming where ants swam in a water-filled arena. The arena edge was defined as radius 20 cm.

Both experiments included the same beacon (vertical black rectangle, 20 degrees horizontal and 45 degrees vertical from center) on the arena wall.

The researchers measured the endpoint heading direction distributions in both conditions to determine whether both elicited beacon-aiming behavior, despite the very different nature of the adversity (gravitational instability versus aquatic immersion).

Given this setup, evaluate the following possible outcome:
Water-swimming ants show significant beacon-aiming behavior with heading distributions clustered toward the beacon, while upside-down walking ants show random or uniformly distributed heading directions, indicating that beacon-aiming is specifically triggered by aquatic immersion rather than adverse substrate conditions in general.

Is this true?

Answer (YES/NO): NO